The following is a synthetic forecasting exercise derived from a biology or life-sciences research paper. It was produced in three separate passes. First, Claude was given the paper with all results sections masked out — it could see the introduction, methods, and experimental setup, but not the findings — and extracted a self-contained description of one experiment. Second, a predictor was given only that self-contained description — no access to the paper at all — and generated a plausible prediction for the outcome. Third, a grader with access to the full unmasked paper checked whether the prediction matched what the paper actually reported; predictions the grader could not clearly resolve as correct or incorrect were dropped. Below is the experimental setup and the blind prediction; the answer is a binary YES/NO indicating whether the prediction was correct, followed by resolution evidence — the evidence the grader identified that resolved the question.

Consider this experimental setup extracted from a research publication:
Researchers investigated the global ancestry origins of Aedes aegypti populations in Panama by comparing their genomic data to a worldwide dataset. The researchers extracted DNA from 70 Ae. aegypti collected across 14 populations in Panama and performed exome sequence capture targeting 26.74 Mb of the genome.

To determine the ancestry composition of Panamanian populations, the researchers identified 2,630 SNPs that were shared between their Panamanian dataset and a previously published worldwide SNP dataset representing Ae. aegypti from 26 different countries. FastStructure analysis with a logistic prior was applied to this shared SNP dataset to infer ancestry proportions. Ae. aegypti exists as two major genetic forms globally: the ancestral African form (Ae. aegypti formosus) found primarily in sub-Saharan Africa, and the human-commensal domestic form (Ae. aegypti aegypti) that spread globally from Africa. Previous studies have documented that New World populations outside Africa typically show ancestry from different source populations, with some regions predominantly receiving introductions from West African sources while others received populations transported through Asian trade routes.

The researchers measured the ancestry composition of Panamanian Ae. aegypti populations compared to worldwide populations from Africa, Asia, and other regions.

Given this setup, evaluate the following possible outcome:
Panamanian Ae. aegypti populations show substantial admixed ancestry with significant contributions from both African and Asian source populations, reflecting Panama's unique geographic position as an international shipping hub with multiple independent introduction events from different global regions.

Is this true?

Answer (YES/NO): NO